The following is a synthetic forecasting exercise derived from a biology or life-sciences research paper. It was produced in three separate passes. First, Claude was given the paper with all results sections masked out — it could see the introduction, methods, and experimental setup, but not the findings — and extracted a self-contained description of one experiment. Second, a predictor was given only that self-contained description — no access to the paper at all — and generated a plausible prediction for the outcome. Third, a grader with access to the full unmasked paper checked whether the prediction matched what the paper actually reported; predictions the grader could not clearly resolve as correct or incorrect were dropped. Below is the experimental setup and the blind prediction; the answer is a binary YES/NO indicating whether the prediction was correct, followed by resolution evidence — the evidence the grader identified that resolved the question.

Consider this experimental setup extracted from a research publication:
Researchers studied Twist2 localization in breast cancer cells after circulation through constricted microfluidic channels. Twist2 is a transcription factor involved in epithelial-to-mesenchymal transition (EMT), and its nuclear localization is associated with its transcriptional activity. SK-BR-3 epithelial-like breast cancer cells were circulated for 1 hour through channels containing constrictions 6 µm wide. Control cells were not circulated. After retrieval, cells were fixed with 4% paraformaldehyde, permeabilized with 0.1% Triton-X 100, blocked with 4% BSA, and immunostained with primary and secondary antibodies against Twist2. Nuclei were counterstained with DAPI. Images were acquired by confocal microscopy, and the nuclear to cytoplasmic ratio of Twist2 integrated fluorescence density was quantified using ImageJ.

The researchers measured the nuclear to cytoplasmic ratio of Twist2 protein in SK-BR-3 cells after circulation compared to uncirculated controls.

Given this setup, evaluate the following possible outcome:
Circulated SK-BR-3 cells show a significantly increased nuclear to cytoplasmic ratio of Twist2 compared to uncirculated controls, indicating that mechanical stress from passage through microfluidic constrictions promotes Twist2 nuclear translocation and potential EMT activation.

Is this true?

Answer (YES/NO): YES